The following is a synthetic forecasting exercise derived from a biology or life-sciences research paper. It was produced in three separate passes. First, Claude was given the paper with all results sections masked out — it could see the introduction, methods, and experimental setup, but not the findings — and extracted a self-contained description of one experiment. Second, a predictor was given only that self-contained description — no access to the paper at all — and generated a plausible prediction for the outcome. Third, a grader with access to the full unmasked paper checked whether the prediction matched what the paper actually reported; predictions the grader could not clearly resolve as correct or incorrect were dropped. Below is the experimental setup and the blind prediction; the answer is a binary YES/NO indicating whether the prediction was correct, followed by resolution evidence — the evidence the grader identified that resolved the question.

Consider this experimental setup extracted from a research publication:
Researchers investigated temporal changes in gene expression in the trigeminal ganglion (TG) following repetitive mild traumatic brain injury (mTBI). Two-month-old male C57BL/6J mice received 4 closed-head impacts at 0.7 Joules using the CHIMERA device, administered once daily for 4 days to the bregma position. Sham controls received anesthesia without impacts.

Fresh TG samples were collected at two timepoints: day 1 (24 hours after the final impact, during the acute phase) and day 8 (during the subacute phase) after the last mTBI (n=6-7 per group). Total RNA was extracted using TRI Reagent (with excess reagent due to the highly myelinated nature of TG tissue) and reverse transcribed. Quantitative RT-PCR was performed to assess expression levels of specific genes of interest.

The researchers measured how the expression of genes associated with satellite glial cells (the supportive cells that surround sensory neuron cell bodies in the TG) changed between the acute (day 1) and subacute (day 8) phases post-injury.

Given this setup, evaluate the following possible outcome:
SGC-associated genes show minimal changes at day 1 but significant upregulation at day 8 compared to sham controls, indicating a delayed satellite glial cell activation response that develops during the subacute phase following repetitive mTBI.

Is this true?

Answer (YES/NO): NO